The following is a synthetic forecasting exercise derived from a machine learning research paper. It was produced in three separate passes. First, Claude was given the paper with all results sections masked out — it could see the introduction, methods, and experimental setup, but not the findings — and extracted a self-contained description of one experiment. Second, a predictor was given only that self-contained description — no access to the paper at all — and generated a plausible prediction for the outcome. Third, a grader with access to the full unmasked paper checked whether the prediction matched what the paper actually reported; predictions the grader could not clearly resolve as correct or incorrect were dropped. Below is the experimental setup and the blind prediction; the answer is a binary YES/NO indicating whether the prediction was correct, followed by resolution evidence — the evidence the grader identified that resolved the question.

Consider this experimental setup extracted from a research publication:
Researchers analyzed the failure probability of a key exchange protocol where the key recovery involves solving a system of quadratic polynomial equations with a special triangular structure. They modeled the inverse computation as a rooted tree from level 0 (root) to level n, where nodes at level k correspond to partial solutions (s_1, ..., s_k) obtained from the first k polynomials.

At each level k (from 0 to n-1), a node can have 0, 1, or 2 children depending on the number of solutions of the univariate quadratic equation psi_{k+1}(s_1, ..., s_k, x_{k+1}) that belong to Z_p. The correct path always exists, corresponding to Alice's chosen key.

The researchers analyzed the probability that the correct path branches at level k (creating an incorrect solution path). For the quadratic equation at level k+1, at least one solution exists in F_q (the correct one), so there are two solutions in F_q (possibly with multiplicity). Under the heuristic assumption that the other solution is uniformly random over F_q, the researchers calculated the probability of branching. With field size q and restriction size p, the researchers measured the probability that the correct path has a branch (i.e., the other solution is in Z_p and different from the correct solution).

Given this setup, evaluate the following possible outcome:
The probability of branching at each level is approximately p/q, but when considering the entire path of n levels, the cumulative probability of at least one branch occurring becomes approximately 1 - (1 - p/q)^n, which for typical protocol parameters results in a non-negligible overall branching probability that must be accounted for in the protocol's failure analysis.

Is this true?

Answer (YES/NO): NO